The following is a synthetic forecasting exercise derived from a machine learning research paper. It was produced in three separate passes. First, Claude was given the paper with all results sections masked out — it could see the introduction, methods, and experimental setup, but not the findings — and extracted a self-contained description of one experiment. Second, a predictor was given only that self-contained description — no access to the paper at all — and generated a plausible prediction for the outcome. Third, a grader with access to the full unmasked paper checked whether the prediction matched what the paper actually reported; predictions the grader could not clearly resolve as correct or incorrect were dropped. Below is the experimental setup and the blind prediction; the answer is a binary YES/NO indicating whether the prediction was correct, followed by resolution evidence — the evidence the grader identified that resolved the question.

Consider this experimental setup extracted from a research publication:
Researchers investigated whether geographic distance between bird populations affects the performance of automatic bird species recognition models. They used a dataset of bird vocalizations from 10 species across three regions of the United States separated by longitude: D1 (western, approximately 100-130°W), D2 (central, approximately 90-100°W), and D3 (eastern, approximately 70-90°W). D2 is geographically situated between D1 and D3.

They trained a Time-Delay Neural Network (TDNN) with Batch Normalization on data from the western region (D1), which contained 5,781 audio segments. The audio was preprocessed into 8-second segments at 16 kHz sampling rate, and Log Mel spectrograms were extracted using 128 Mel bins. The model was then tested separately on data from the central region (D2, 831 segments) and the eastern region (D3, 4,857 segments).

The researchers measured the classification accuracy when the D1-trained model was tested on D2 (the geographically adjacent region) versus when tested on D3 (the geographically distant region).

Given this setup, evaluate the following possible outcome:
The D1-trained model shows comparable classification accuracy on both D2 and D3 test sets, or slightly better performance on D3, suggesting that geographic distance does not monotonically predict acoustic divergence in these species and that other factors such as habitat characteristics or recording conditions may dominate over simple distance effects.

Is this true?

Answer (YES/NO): NO